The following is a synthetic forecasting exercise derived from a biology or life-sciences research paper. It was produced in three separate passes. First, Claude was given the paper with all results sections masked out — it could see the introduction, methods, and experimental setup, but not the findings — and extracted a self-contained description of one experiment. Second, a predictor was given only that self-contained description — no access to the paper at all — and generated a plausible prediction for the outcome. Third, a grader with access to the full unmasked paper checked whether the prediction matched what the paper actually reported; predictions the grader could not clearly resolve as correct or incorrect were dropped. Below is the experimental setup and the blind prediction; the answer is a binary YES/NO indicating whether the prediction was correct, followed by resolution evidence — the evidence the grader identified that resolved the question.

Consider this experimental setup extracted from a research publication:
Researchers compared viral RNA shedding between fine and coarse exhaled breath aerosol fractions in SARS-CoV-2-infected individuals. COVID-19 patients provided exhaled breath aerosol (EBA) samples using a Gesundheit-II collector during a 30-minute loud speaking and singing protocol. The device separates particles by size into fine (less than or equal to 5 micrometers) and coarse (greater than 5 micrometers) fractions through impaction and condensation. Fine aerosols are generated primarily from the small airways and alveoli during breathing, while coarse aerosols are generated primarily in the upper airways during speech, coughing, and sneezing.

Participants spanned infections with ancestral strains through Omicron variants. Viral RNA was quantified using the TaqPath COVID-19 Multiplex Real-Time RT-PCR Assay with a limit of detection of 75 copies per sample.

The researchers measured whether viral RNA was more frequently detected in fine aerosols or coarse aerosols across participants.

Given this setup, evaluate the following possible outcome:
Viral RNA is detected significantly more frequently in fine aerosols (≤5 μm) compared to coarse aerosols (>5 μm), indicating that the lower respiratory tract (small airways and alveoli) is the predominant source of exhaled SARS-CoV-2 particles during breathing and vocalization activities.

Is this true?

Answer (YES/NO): YES